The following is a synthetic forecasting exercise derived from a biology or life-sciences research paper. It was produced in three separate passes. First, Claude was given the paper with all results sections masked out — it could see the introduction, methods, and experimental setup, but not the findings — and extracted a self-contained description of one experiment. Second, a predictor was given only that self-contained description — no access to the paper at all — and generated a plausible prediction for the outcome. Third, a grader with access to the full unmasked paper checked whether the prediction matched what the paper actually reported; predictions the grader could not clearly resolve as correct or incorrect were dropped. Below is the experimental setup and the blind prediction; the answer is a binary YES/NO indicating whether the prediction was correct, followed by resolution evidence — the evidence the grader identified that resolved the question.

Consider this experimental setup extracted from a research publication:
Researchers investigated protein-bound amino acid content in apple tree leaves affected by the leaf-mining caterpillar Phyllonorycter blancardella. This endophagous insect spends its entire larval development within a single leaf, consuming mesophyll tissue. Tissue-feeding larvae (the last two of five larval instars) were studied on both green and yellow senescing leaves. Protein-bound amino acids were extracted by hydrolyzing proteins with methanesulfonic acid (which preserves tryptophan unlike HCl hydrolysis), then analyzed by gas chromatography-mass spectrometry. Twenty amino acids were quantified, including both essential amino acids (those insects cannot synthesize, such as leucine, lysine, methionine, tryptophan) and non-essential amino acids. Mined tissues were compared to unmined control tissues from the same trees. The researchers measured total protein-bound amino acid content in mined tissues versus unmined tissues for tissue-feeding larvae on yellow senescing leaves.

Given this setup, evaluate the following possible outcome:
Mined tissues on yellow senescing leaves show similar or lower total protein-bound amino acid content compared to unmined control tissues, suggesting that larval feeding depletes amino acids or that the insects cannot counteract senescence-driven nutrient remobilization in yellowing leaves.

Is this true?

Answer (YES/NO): NO